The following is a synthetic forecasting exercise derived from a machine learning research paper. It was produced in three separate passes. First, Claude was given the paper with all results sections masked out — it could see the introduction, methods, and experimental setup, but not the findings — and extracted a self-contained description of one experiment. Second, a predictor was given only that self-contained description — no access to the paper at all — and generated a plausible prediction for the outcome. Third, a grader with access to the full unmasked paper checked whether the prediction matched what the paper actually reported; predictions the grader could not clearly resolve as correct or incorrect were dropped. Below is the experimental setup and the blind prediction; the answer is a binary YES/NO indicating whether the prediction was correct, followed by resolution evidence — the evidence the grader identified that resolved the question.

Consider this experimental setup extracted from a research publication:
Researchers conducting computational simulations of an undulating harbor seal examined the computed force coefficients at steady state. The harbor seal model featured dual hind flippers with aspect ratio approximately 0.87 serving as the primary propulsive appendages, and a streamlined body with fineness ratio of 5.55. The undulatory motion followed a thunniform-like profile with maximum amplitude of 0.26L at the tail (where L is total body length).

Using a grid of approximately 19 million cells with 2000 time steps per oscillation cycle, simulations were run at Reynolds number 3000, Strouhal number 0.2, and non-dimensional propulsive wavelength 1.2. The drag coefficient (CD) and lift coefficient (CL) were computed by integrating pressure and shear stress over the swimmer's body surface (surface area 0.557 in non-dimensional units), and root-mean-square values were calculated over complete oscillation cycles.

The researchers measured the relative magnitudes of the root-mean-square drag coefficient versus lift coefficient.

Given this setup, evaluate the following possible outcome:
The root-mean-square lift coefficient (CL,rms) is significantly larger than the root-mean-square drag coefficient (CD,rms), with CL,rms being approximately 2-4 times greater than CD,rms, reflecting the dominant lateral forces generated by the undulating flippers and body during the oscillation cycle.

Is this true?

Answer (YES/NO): NO